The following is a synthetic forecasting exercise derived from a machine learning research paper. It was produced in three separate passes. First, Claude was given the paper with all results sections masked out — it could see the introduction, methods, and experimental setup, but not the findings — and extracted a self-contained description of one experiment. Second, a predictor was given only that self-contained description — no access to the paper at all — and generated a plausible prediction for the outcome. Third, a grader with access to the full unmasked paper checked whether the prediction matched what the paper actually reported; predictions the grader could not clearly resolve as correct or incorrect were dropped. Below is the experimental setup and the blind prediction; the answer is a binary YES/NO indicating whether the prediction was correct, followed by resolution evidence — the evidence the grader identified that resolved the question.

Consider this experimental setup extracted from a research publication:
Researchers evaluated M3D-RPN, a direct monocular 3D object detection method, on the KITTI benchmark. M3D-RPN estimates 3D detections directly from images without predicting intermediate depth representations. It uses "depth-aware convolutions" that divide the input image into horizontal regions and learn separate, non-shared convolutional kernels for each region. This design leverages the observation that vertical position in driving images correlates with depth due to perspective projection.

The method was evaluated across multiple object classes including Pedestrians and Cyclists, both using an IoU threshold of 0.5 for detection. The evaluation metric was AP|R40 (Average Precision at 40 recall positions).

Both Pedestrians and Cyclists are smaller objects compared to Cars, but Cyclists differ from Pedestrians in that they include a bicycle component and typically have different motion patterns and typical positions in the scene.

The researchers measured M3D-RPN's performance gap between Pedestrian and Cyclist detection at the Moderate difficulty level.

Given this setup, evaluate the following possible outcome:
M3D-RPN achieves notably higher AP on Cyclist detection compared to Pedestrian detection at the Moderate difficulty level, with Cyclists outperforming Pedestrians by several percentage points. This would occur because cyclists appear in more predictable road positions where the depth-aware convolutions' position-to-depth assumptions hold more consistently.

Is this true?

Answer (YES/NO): NO